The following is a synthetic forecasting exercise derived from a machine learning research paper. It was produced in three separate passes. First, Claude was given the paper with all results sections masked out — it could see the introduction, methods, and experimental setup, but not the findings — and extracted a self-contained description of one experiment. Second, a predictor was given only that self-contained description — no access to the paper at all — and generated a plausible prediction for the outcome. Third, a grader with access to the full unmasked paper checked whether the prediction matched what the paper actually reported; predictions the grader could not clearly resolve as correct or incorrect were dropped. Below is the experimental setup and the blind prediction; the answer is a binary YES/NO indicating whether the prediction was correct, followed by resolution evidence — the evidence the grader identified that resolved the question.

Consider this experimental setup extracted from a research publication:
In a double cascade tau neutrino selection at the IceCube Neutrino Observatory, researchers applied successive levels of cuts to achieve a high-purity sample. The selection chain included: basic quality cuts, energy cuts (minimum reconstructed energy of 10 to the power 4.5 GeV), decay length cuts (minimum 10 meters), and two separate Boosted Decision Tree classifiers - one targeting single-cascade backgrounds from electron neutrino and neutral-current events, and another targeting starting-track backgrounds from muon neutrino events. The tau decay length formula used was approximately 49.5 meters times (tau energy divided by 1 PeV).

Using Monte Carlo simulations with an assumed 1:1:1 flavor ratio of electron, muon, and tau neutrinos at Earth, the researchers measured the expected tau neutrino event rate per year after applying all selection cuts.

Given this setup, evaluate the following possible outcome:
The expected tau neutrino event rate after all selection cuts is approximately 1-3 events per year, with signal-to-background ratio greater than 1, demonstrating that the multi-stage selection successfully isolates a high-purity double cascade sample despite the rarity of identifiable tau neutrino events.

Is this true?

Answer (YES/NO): NO